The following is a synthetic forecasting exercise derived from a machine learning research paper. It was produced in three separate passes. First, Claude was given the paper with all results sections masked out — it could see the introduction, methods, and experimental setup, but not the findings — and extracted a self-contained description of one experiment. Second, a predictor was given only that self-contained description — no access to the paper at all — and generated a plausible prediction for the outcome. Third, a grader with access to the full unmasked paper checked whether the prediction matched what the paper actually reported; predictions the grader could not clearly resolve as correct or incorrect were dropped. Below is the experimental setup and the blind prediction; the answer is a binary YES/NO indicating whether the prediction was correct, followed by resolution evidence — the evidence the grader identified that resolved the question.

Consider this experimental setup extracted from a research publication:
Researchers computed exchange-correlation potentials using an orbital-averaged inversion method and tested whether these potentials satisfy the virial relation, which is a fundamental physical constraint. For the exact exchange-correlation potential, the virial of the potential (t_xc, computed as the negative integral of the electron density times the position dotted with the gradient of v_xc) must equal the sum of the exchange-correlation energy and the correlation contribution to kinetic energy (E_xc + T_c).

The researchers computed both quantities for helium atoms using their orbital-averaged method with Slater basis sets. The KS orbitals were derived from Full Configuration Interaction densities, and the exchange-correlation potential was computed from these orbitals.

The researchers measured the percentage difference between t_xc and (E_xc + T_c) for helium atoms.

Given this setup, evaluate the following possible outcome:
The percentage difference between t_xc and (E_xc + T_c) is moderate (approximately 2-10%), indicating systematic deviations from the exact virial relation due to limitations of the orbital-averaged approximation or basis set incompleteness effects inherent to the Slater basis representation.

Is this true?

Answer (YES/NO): NO